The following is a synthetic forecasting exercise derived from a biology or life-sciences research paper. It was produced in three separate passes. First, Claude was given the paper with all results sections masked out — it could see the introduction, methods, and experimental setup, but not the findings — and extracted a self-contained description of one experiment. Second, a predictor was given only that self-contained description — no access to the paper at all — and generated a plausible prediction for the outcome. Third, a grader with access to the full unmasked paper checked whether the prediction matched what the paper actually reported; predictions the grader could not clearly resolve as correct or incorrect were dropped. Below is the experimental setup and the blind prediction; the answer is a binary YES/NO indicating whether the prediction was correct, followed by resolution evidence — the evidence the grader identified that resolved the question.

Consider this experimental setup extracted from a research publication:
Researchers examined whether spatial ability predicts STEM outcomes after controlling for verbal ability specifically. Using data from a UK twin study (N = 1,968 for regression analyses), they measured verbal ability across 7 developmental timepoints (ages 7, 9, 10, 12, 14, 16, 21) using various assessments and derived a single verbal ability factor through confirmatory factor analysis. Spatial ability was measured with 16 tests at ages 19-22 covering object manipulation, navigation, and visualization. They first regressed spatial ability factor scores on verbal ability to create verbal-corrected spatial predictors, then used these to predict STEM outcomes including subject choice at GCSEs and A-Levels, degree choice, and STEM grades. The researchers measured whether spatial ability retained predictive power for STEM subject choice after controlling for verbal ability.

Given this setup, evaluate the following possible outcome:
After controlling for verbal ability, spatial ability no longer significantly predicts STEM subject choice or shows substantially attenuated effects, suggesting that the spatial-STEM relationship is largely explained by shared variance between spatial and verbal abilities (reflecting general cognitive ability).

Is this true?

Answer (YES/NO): NO